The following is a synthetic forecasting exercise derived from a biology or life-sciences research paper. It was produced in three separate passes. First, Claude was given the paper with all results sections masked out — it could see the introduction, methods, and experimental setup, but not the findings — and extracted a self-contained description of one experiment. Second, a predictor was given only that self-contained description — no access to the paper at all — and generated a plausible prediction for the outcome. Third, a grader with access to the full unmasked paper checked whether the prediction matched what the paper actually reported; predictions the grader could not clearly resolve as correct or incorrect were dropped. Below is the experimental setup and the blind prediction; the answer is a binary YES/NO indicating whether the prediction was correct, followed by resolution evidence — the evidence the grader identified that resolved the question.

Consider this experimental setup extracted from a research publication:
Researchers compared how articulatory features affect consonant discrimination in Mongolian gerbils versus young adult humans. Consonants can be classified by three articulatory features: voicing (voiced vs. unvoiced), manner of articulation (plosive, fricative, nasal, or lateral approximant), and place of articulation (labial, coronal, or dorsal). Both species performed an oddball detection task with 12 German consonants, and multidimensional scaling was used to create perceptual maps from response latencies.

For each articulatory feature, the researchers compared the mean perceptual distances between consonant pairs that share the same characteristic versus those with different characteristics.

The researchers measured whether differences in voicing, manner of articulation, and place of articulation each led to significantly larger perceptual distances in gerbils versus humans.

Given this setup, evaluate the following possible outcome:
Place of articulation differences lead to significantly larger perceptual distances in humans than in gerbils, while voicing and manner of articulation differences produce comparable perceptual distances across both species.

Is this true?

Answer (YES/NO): NO